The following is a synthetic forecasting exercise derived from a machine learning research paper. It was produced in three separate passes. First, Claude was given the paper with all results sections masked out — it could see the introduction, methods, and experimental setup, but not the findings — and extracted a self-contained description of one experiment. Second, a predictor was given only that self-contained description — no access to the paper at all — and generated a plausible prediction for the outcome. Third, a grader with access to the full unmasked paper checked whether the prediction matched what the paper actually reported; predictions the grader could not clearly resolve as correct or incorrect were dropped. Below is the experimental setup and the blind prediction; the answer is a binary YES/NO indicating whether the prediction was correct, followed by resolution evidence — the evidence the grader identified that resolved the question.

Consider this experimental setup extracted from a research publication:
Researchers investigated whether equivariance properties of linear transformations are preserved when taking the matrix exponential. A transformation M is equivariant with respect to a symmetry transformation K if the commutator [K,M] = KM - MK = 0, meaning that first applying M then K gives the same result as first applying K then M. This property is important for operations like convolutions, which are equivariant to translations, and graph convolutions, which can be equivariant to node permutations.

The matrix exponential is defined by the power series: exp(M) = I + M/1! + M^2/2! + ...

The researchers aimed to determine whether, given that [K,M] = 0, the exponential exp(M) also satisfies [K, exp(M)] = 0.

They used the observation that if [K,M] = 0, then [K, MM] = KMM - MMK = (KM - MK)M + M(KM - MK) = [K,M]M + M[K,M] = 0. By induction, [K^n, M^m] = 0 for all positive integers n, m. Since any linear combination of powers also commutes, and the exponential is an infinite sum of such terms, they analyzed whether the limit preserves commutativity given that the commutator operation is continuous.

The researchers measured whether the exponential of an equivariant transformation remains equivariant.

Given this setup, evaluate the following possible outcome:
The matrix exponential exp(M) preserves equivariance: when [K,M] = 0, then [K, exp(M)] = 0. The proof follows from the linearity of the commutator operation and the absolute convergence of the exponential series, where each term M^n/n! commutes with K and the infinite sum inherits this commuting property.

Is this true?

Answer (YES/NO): YES